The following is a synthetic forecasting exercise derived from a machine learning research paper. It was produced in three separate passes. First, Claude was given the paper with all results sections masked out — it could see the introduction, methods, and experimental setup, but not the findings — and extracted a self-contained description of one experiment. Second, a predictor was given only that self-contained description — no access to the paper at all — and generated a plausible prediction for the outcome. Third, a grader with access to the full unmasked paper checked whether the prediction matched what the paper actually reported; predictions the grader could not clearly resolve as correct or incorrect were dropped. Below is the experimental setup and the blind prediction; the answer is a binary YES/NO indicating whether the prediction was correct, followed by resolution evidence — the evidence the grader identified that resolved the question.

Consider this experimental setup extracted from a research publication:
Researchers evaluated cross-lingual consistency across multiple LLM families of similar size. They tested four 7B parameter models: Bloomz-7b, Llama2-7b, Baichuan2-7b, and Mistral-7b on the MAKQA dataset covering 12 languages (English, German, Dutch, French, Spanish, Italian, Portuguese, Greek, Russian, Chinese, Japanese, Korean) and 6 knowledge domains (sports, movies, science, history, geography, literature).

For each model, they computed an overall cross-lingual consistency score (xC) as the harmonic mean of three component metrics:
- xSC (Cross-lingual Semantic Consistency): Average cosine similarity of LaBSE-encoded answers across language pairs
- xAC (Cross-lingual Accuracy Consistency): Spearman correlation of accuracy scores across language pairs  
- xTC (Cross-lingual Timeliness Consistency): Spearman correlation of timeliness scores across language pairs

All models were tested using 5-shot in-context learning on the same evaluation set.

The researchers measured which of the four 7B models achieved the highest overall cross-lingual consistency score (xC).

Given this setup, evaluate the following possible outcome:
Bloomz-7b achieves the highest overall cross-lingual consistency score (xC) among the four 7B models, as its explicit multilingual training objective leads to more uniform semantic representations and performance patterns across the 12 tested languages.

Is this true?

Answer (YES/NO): NO